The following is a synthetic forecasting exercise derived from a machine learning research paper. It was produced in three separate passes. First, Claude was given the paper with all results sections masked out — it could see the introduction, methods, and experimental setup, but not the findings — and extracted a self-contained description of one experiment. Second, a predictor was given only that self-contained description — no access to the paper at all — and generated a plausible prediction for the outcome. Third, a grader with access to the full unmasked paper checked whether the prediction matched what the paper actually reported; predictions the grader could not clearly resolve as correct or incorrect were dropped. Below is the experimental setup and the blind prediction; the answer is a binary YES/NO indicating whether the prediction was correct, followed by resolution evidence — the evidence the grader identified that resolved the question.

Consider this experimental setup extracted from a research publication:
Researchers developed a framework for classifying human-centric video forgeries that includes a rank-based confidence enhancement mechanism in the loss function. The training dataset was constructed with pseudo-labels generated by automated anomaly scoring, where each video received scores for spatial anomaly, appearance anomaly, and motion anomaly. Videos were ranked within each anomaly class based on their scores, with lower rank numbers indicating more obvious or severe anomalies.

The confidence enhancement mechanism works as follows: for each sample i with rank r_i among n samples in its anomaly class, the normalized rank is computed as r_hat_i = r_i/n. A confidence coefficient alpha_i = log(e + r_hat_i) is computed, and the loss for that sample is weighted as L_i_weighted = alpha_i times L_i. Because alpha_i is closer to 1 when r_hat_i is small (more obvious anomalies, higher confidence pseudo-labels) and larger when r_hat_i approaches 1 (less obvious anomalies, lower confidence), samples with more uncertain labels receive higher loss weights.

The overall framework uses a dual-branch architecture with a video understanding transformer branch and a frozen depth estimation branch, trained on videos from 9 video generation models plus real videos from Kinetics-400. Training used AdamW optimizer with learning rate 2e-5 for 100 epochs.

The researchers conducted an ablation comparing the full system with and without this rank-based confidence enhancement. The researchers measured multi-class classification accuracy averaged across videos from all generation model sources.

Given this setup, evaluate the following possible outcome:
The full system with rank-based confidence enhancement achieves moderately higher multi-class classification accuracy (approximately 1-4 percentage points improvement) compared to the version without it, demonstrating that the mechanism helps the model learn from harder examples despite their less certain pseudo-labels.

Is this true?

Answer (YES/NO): NO